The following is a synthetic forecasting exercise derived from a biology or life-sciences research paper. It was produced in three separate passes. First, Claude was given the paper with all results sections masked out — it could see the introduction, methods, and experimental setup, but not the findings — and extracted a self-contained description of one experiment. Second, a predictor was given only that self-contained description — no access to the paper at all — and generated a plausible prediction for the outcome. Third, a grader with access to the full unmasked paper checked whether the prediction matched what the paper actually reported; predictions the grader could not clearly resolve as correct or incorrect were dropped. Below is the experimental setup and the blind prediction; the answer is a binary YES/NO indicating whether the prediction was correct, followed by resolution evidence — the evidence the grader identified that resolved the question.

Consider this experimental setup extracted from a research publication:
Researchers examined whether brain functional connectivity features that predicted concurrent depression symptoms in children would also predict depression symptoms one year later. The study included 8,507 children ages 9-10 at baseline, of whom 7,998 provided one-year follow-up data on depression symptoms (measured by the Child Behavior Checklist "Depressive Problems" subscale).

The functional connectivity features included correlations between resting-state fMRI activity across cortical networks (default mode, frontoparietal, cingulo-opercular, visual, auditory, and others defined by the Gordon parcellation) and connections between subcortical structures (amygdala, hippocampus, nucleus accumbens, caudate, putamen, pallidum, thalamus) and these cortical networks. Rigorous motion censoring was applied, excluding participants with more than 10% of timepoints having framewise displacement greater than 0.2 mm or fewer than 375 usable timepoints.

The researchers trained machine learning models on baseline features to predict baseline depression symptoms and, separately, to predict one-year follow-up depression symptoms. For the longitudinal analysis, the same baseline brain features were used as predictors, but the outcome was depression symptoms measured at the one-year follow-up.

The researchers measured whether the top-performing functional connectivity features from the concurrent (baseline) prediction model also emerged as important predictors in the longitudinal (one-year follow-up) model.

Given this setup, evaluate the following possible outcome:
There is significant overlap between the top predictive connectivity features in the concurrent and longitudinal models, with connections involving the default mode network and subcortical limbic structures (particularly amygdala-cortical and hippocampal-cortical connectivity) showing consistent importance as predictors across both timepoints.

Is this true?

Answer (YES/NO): NO